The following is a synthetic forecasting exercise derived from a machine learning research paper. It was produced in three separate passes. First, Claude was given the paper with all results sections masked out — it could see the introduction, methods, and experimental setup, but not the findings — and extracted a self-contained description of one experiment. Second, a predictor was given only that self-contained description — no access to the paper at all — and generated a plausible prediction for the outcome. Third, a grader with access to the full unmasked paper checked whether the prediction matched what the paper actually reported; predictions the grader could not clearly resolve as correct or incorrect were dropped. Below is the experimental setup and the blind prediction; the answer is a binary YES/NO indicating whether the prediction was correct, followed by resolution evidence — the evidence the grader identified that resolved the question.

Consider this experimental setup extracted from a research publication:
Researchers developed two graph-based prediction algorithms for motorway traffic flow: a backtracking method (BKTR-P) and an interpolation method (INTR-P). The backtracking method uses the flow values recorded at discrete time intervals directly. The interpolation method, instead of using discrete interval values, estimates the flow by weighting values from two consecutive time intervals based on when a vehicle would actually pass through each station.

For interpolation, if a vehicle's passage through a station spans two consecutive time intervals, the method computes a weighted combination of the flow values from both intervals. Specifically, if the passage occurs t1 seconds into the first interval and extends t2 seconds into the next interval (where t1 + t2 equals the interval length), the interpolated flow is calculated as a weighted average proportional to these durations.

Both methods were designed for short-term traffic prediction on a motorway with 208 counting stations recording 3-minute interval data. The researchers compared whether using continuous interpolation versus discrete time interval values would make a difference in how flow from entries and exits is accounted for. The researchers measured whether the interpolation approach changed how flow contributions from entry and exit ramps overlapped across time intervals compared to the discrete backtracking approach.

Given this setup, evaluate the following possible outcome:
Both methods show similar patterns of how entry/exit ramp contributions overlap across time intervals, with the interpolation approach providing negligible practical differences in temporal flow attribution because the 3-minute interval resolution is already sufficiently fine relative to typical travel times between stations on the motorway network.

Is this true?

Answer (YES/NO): NO